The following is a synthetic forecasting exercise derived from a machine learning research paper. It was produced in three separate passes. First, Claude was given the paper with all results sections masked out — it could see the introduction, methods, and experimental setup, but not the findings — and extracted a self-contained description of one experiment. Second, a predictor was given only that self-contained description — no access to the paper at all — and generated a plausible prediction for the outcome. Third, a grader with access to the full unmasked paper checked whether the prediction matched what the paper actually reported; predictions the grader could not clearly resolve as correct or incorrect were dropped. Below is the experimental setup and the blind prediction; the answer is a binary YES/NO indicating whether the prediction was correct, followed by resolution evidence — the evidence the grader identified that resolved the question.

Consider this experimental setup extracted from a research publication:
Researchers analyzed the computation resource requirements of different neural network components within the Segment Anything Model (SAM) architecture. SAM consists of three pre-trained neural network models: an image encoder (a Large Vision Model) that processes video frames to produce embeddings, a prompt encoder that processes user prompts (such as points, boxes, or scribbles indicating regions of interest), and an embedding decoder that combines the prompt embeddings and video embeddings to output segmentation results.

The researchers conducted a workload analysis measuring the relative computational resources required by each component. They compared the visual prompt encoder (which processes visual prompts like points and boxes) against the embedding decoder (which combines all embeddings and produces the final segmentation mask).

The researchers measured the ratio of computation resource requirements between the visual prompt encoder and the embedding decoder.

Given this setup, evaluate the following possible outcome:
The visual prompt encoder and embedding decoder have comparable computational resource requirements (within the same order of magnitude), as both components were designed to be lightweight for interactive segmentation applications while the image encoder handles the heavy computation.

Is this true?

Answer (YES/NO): NO